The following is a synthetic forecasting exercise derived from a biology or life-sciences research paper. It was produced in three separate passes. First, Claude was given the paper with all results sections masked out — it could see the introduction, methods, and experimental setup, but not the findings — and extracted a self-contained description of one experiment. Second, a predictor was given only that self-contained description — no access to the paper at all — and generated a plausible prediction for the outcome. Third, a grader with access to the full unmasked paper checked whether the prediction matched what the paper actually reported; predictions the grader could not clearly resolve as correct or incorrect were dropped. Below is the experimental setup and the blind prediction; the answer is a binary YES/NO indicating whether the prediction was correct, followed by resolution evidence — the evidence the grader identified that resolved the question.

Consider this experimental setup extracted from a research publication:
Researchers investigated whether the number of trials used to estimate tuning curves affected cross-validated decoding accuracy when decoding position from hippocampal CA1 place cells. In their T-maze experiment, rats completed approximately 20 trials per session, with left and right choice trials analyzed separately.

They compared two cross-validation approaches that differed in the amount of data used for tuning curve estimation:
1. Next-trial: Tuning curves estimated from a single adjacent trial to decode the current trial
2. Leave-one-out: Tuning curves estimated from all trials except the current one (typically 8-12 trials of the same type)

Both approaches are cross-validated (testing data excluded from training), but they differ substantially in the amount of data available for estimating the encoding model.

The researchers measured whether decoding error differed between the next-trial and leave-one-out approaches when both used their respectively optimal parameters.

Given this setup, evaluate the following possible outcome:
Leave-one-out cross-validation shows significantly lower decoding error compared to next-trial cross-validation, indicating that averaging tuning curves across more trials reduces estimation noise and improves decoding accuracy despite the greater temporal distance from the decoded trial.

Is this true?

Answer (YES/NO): YES